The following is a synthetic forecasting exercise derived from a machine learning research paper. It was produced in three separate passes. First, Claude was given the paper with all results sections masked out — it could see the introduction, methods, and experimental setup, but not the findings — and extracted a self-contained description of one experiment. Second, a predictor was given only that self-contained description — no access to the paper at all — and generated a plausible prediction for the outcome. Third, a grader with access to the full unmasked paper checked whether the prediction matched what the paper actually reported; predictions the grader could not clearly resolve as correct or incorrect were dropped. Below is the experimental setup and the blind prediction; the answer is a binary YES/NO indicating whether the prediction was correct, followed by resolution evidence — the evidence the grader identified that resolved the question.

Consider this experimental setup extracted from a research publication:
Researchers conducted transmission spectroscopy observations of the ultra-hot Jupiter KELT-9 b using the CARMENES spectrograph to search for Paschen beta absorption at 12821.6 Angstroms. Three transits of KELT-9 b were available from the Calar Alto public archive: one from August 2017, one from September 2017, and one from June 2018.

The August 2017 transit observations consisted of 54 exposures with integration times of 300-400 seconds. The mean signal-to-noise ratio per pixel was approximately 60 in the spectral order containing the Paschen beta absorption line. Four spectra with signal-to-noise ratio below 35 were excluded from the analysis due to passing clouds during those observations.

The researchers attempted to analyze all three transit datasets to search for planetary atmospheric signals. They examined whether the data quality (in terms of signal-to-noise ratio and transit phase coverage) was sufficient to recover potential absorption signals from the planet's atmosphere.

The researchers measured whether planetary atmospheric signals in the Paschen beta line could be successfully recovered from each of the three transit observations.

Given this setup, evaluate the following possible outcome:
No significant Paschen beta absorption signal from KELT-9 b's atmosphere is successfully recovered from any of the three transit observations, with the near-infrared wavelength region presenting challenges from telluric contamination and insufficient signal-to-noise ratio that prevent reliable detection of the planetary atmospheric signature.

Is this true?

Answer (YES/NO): NO